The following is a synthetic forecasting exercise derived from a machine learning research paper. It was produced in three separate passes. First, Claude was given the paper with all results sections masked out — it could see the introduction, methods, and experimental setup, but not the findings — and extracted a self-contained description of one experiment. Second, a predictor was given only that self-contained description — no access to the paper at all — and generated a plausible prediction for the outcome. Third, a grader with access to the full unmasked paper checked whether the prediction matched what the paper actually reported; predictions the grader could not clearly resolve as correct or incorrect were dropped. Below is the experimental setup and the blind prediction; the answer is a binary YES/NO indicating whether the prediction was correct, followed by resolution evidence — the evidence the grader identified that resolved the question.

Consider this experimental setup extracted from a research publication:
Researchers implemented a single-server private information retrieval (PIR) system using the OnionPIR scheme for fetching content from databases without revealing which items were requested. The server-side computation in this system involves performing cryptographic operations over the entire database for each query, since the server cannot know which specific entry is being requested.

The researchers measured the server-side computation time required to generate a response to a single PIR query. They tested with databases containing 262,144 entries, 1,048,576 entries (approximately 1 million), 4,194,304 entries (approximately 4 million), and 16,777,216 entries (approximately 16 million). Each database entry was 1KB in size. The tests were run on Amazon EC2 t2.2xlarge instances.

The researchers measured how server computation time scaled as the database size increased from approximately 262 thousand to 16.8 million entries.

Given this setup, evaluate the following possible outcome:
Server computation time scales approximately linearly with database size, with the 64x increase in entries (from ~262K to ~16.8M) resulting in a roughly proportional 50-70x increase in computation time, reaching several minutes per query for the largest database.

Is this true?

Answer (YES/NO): YES